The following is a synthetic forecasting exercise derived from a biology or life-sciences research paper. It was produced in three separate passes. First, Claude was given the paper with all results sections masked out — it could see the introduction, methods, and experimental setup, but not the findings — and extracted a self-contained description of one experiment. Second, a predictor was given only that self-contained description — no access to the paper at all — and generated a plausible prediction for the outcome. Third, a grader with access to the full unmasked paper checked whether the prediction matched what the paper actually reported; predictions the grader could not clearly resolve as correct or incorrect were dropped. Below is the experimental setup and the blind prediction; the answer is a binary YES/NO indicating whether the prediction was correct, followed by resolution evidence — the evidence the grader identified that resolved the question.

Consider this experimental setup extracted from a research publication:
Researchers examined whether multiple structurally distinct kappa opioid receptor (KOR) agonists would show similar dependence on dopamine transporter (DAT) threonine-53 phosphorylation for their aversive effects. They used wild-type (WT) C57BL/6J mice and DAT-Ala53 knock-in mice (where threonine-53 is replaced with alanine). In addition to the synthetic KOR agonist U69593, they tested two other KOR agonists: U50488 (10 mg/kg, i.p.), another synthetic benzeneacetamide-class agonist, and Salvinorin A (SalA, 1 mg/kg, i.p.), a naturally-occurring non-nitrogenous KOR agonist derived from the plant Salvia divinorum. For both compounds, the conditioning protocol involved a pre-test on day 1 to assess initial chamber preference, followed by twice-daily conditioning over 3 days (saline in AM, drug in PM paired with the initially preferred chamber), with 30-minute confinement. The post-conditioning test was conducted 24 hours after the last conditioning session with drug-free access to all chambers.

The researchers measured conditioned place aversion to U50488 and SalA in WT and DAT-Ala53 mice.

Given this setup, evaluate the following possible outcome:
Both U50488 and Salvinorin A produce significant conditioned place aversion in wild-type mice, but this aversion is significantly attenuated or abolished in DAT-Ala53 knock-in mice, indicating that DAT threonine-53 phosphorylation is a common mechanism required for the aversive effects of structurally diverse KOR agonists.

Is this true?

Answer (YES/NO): YES